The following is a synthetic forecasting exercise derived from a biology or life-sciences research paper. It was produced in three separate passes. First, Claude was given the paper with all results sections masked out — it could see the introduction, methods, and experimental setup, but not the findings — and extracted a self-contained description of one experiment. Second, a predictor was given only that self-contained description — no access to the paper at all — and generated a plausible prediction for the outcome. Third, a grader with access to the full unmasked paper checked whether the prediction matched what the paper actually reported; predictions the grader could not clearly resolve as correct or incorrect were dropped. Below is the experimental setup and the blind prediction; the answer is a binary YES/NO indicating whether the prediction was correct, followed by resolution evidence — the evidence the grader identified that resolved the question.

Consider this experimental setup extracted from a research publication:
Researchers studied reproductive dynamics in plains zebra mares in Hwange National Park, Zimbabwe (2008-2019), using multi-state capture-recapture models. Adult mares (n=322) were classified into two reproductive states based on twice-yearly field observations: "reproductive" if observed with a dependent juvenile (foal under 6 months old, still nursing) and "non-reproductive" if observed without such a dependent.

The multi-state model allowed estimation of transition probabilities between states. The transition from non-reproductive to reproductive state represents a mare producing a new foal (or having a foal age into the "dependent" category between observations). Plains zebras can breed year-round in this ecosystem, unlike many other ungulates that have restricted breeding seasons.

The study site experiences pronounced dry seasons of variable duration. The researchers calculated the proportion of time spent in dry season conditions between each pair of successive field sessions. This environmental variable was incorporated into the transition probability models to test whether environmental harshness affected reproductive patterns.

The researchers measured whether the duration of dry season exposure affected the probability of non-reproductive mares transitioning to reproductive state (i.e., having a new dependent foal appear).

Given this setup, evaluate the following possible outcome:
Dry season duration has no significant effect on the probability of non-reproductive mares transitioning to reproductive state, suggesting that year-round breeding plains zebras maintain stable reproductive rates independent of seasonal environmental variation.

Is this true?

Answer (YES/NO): YES